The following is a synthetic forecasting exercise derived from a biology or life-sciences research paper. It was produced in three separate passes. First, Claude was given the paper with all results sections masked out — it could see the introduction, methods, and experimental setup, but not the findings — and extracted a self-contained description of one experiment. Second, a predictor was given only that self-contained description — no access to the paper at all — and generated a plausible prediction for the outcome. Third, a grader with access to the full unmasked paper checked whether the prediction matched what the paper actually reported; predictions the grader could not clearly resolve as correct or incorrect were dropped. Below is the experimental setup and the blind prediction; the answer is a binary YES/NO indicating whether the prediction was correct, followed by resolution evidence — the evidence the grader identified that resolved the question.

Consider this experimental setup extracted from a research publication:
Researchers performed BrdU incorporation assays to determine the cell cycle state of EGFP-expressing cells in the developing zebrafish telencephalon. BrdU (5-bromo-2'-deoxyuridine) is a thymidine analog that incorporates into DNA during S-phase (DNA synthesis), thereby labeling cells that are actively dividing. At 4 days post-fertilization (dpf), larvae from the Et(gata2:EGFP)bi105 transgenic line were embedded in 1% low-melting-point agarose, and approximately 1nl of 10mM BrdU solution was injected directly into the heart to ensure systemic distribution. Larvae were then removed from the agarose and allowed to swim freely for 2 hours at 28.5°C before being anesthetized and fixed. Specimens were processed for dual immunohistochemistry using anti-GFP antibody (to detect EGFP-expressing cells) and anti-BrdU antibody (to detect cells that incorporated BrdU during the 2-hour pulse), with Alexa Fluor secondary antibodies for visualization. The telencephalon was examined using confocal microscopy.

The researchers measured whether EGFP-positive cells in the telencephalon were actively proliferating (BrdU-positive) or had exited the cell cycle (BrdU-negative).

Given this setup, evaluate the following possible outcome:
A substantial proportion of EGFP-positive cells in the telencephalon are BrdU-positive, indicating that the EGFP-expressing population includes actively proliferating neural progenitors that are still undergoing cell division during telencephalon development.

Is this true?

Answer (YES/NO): NO